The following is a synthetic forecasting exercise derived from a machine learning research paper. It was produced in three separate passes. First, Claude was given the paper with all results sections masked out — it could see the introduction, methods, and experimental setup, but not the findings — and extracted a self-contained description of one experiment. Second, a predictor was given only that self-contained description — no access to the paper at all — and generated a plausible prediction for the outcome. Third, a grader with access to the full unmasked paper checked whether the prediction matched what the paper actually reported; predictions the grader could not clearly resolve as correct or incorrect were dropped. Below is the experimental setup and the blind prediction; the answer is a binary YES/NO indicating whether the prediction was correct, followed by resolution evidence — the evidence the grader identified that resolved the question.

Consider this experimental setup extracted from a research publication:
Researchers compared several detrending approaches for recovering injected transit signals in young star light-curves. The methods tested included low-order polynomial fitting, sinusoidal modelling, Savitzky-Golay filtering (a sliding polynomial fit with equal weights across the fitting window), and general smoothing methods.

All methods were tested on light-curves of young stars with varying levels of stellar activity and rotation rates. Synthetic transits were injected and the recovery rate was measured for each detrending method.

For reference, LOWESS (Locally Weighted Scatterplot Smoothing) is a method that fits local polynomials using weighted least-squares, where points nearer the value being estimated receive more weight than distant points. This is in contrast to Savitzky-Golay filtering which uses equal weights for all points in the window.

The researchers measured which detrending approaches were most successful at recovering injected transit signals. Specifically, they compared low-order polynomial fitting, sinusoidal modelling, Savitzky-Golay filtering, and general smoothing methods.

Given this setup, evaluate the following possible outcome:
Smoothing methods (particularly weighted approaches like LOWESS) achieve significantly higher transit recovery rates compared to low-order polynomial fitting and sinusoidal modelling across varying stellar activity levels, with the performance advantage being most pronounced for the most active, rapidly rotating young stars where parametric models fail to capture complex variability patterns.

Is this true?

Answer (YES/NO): NO